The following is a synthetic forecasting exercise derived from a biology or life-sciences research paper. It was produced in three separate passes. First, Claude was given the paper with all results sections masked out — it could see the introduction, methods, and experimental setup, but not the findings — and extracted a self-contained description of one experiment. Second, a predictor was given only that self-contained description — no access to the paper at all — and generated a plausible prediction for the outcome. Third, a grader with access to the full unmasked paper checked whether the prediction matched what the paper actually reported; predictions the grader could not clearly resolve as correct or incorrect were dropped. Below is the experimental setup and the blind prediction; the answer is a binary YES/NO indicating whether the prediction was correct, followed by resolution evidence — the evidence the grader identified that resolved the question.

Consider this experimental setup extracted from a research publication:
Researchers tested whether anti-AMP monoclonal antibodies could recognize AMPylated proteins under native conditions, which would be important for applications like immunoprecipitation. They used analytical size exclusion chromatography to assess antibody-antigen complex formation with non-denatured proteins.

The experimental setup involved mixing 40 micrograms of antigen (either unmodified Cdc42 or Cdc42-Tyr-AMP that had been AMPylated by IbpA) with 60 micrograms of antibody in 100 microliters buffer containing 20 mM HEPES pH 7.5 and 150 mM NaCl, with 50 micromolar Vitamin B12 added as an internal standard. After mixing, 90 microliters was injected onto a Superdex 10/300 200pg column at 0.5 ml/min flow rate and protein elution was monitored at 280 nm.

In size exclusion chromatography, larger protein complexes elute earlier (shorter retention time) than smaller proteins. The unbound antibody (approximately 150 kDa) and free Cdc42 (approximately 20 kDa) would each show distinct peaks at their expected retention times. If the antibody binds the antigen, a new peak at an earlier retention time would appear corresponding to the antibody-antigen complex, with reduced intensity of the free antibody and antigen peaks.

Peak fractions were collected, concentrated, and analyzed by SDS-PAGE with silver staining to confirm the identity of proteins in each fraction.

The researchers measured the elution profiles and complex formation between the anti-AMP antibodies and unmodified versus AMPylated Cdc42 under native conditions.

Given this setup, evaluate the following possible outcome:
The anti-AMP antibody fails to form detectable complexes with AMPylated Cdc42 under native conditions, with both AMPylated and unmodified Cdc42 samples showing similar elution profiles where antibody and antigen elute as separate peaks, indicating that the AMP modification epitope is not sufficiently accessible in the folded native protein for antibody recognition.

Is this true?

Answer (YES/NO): NO